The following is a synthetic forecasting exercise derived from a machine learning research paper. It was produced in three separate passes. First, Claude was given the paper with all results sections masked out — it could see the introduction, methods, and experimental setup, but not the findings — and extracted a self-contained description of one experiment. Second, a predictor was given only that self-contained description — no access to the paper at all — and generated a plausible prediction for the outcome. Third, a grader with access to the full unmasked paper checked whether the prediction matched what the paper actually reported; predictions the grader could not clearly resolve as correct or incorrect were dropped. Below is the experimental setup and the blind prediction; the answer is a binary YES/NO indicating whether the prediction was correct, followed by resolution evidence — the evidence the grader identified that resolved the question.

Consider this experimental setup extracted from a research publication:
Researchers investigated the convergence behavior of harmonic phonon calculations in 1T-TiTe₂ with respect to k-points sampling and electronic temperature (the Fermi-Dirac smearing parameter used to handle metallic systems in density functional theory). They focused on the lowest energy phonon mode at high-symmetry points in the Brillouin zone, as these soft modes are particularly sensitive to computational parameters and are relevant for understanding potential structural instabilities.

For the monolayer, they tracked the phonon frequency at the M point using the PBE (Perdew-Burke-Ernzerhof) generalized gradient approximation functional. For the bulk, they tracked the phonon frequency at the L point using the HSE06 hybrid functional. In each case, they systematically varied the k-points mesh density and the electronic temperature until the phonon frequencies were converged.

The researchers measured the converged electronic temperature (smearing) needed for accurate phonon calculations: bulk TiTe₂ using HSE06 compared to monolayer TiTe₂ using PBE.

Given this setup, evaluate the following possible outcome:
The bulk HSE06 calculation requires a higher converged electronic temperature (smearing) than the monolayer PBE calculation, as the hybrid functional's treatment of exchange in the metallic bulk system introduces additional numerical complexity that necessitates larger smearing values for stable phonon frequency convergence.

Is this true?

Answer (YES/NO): NO